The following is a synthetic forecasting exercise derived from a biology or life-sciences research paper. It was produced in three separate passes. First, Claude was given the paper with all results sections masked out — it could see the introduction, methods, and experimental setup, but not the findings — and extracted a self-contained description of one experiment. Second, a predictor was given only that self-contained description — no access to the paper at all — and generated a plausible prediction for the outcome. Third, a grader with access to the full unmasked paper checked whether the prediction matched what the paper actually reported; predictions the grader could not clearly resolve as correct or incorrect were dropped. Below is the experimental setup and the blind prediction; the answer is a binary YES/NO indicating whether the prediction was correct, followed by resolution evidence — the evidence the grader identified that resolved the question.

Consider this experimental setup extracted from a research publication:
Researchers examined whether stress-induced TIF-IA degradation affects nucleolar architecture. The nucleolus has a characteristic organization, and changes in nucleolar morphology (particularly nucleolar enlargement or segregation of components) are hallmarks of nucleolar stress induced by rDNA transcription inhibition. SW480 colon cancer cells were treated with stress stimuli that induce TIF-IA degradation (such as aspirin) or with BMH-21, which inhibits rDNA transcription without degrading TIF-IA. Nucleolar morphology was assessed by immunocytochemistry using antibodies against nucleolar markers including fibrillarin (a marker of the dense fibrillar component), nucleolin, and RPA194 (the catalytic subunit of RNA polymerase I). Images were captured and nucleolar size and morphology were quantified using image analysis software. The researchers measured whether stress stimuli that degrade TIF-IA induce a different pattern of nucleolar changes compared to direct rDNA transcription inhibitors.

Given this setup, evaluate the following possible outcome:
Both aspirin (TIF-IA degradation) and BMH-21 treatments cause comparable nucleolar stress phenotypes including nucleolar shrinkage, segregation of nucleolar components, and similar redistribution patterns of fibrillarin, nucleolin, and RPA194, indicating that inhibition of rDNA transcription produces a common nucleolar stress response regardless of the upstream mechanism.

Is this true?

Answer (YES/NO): NO